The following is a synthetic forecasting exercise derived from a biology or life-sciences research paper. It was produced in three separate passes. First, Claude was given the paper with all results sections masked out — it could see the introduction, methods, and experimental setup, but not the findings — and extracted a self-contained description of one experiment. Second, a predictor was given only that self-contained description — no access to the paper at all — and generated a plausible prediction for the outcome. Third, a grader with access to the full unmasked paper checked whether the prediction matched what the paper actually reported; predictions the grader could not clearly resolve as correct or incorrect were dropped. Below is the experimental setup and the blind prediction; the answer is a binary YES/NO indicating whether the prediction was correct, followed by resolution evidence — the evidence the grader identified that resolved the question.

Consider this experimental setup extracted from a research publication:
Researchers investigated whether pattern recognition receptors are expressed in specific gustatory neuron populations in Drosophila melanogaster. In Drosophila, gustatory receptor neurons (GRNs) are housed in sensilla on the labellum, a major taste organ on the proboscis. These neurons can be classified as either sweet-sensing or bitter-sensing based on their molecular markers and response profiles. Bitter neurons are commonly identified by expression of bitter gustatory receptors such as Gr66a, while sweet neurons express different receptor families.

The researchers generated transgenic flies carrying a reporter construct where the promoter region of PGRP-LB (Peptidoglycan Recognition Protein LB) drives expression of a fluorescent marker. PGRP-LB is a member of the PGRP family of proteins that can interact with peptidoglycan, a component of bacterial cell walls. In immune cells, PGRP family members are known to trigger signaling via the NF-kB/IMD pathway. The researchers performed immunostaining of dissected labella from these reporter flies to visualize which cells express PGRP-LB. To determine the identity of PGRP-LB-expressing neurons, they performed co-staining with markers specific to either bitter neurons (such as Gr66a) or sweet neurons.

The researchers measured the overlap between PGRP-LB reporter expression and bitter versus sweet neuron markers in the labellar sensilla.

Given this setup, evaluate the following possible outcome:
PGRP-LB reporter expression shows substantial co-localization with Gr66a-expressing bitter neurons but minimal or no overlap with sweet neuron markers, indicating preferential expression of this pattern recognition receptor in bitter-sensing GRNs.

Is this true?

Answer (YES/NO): YES